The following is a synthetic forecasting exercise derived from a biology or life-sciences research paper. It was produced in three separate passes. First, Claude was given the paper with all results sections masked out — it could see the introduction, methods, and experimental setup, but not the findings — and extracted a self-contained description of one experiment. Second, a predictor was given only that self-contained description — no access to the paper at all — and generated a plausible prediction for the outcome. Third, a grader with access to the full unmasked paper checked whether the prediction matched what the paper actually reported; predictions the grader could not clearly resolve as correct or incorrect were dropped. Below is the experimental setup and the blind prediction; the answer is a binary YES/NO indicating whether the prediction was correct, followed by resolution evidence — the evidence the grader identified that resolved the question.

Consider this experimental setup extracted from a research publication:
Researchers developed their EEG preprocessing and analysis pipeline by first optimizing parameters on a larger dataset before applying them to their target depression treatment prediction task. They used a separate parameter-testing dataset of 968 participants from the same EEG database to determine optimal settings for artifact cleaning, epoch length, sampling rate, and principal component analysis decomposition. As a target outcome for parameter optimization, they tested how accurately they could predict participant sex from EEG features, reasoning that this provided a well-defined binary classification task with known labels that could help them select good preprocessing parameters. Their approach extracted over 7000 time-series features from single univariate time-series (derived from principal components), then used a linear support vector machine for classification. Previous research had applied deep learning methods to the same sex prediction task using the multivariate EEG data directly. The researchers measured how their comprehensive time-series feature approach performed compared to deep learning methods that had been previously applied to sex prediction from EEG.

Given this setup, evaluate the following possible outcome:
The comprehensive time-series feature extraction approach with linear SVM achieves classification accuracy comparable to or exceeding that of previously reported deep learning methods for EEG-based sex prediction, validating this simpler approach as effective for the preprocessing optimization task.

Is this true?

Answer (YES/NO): NO